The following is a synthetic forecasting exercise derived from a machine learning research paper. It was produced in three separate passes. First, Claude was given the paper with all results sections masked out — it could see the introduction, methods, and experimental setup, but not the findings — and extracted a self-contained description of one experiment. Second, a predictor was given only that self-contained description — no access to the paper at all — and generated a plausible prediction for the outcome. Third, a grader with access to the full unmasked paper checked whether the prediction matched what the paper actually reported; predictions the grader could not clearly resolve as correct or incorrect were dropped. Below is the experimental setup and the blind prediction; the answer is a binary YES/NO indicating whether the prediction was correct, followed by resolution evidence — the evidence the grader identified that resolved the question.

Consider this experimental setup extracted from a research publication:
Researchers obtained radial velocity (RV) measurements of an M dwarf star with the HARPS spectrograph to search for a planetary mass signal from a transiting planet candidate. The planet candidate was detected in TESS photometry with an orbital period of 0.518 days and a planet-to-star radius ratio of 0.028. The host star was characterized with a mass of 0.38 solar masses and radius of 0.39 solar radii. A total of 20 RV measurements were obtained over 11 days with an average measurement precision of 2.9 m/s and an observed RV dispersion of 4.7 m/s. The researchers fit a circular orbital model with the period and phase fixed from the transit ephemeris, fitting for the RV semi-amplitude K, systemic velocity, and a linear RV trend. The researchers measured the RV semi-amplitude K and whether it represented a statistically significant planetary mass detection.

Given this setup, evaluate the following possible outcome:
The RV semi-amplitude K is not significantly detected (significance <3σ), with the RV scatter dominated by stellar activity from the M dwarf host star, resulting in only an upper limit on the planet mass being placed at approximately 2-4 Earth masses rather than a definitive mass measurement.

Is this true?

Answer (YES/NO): NO